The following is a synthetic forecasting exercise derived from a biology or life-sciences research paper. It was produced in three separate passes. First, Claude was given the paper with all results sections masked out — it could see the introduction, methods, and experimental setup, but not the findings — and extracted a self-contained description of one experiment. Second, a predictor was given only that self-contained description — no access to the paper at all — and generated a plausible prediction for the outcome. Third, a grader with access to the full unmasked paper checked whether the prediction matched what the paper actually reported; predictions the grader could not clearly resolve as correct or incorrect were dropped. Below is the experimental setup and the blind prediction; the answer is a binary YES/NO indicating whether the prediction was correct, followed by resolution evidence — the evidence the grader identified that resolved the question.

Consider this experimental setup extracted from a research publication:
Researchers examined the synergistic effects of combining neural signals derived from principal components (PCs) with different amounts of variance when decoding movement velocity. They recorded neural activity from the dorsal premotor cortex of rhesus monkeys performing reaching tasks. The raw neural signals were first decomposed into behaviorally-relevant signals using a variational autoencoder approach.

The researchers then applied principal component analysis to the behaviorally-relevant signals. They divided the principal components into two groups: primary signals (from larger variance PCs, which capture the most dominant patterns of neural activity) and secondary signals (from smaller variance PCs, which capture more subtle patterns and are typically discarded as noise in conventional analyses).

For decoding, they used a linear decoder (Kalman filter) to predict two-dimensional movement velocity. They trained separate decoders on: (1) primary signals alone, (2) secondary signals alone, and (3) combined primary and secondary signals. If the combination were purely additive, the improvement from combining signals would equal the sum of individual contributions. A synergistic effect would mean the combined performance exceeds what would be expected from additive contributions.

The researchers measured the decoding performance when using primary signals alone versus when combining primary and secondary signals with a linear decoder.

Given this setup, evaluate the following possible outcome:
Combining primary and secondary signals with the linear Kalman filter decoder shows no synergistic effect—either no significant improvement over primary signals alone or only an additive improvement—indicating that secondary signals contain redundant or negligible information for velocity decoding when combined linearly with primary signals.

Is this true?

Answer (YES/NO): NO